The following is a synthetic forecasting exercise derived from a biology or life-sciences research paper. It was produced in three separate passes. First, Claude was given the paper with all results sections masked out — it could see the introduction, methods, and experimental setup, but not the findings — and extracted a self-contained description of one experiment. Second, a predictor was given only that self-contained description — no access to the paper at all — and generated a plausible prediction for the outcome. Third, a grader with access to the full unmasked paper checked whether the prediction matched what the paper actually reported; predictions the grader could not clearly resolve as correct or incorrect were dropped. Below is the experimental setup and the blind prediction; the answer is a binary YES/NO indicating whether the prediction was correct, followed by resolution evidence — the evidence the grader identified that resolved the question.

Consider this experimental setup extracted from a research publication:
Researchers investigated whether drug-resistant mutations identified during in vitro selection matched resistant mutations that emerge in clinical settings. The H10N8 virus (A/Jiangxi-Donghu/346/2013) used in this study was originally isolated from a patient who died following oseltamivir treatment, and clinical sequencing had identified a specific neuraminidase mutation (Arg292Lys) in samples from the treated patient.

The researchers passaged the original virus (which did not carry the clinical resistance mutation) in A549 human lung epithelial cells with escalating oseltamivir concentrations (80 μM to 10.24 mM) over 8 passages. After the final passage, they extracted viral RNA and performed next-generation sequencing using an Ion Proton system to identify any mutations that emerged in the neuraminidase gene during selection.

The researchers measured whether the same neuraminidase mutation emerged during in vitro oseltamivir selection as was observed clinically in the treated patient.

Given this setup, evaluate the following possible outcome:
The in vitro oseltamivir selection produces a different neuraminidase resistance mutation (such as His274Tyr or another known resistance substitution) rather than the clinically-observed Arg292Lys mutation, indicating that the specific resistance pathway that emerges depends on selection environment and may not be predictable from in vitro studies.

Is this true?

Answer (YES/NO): NO